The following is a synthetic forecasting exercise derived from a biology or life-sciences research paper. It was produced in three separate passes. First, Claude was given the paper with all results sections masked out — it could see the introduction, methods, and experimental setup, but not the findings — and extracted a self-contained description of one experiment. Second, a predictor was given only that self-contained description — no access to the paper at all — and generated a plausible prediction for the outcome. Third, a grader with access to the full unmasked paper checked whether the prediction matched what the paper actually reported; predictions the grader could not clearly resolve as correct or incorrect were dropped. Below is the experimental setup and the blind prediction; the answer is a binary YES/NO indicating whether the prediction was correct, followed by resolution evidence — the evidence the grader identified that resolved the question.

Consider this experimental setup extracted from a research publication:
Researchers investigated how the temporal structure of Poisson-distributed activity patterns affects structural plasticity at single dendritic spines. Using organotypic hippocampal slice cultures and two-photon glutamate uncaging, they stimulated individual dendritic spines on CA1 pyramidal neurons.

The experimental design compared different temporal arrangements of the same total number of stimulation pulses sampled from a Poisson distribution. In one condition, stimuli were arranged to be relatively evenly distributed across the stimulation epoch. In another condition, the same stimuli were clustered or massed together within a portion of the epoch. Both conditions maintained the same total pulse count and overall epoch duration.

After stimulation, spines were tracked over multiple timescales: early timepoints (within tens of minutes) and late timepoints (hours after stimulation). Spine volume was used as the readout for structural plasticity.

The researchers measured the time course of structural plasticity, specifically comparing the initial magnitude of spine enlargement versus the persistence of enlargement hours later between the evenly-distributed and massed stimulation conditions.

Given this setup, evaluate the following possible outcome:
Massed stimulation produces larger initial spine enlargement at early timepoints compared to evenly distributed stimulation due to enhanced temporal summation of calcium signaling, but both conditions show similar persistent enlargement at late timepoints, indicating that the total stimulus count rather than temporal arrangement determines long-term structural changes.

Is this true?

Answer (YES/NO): NO